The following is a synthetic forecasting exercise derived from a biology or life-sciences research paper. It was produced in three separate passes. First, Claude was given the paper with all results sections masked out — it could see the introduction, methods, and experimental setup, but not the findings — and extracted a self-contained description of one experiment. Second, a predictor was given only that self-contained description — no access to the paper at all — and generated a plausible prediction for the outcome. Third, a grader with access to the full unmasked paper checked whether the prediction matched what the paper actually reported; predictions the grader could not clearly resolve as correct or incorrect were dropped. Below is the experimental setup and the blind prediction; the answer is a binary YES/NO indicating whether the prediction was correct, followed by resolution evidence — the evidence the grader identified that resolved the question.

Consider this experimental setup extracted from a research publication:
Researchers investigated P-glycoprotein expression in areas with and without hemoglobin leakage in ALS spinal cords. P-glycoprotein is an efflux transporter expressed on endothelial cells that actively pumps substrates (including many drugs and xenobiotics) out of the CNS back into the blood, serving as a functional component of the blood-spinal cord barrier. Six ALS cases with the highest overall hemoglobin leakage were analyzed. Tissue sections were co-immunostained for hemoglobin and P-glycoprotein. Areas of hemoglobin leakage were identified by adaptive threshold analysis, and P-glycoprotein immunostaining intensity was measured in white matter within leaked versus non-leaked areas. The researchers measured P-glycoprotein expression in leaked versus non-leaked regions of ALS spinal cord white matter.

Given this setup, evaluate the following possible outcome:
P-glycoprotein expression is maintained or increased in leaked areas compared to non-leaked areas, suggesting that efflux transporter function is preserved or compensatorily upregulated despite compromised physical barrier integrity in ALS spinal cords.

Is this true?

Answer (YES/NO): YES